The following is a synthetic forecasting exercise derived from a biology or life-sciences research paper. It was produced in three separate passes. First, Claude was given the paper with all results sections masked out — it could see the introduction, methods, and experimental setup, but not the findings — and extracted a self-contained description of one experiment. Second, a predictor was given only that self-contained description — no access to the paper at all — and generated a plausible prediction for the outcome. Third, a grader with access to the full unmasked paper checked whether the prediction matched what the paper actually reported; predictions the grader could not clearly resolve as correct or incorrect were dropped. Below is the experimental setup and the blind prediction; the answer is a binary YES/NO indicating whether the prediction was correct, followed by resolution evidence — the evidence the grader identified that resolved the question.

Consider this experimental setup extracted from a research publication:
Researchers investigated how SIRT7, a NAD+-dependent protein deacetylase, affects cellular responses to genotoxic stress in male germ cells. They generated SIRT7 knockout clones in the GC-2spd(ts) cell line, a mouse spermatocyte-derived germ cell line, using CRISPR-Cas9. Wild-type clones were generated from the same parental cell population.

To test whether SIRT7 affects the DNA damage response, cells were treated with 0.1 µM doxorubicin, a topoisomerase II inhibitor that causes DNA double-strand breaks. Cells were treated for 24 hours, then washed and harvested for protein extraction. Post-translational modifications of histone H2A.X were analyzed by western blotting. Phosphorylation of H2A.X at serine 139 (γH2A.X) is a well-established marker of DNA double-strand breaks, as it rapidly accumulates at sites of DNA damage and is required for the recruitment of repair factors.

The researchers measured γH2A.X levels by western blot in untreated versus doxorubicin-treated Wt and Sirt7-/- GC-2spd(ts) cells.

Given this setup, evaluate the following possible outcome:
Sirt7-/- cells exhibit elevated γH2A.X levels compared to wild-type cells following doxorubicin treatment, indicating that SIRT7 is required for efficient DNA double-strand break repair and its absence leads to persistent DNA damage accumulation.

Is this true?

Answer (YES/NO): YES